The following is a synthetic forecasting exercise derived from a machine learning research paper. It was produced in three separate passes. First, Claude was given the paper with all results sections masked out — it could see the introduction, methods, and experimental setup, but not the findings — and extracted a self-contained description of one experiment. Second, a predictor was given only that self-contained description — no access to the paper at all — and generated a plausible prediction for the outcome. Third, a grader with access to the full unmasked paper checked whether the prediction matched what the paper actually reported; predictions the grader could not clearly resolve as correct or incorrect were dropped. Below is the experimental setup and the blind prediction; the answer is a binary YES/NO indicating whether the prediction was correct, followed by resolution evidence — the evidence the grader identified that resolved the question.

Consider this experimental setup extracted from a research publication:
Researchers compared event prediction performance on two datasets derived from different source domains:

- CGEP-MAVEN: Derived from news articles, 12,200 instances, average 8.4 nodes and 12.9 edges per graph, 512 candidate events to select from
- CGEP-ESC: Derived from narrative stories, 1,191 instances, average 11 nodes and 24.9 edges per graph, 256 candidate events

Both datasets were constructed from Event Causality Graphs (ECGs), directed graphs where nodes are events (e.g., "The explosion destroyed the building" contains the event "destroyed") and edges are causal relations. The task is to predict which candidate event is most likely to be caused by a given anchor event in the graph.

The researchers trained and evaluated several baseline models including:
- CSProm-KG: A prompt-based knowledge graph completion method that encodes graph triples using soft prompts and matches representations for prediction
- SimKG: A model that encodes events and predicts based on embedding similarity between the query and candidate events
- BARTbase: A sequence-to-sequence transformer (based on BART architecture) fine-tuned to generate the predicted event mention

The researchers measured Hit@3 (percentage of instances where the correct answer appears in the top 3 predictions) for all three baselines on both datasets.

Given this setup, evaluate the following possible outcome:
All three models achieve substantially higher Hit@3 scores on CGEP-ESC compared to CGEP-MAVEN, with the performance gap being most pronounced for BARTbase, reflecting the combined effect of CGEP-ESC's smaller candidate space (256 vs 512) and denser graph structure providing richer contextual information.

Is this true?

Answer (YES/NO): NO